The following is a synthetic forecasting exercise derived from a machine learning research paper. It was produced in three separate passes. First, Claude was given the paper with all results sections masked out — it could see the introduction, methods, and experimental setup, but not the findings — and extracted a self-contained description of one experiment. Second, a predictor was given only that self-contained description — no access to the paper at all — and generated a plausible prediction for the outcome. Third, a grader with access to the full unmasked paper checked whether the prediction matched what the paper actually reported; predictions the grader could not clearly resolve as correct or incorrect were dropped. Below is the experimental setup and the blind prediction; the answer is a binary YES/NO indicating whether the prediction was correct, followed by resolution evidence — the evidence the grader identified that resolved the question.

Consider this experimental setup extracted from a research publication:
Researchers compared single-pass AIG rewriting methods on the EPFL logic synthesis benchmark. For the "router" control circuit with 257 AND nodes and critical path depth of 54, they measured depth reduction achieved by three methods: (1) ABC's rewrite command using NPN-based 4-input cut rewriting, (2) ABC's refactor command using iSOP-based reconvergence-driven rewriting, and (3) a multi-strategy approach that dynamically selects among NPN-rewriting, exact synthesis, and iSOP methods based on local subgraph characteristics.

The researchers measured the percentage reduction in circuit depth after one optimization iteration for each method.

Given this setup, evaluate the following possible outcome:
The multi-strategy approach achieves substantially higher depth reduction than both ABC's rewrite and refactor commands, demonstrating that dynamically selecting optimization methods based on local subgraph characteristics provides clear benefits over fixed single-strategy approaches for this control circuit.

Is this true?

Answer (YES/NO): YES